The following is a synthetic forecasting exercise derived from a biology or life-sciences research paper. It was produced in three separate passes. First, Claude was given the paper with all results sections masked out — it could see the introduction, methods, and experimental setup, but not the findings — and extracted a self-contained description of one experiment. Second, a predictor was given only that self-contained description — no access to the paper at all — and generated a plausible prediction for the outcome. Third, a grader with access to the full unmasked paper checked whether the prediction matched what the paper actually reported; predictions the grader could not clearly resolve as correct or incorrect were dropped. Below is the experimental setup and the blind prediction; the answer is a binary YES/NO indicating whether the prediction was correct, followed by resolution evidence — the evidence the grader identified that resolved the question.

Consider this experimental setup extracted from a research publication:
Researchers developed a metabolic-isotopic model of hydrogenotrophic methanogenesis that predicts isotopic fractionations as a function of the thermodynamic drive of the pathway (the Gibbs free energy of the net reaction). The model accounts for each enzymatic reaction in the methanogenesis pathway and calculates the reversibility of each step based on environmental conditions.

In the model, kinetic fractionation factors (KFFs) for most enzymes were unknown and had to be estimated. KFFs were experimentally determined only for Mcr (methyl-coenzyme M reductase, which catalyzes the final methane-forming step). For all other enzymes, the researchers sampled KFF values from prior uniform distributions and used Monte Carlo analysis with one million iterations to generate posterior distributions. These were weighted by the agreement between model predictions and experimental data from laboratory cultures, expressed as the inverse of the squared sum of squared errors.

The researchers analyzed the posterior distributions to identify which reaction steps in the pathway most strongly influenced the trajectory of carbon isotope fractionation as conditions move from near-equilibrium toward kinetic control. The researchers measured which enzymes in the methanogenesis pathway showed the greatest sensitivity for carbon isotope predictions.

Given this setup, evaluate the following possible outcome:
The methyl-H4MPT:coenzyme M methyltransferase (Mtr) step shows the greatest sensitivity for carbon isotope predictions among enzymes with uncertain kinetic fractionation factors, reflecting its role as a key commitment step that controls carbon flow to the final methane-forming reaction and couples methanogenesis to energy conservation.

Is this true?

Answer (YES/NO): NO